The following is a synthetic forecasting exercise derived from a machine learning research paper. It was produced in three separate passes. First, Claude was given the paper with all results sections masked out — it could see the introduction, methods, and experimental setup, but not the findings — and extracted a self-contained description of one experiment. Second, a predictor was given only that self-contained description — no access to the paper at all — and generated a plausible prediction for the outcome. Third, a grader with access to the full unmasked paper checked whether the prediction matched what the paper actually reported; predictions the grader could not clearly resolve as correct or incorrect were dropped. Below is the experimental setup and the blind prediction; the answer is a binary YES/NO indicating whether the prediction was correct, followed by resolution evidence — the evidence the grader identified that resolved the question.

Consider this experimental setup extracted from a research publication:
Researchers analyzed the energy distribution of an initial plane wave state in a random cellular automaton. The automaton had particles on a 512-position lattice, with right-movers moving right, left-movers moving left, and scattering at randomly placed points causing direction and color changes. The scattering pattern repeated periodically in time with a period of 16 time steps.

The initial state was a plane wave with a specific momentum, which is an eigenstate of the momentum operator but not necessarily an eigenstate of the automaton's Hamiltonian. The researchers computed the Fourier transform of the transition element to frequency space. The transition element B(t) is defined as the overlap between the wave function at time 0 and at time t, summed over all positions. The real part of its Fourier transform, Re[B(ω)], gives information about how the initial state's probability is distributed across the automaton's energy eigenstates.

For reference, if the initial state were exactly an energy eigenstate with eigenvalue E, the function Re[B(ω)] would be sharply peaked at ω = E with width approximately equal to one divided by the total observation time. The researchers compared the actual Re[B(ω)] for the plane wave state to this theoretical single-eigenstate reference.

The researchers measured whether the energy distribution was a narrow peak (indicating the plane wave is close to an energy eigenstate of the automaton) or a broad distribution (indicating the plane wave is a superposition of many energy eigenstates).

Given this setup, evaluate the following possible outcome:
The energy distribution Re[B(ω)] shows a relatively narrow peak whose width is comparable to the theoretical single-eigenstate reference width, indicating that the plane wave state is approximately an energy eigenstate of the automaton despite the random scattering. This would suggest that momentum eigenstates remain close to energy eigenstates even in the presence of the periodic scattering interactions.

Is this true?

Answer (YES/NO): NO